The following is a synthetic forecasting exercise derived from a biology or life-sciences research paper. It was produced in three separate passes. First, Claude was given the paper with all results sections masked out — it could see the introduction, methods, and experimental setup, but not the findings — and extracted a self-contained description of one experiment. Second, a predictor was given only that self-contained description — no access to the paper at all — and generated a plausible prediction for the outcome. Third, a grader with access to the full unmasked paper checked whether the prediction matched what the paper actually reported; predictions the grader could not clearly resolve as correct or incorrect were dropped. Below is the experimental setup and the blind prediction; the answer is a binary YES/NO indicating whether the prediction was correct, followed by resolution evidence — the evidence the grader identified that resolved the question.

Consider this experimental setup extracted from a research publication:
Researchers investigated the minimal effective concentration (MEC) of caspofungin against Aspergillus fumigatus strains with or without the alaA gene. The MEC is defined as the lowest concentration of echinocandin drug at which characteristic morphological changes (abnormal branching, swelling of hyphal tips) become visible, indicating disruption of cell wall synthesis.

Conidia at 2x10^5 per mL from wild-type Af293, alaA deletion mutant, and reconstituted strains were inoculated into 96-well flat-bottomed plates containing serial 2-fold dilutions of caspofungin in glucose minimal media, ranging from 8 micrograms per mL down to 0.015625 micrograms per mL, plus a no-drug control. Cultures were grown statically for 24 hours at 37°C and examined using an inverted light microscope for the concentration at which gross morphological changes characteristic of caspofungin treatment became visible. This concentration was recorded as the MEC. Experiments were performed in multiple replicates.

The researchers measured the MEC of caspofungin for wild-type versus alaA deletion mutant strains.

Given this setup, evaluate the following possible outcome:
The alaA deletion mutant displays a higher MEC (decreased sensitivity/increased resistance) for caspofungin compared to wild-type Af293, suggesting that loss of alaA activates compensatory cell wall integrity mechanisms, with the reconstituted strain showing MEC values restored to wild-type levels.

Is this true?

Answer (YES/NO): NO